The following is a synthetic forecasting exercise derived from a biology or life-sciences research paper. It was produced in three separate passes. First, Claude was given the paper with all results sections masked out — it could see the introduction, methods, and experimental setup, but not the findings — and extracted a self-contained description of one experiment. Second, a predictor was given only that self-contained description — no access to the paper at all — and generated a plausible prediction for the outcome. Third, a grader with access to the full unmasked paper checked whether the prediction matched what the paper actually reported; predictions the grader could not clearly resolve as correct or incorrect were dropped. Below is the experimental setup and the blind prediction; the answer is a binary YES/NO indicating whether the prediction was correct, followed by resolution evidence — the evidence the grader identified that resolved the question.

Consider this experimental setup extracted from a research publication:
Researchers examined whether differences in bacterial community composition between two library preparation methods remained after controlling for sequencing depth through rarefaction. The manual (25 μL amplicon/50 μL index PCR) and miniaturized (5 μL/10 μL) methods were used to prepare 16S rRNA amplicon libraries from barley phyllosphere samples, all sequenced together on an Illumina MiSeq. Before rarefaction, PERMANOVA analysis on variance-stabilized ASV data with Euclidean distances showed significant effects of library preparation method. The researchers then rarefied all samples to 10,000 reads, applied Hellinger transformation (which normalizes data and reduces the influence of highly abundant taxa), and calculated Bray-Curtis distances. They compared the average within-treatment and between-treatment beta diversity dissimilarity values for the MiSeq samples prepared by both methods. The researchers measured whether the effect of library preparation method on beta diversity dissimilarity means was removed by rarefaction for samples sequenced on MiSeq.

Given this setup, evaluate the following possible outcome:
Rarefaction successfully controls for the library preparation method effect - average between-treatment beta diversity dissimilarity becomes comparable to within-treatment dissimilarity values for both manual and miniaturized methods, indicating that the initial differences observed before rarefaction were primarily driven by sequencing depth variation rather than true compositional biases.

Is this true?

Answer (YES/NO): YES